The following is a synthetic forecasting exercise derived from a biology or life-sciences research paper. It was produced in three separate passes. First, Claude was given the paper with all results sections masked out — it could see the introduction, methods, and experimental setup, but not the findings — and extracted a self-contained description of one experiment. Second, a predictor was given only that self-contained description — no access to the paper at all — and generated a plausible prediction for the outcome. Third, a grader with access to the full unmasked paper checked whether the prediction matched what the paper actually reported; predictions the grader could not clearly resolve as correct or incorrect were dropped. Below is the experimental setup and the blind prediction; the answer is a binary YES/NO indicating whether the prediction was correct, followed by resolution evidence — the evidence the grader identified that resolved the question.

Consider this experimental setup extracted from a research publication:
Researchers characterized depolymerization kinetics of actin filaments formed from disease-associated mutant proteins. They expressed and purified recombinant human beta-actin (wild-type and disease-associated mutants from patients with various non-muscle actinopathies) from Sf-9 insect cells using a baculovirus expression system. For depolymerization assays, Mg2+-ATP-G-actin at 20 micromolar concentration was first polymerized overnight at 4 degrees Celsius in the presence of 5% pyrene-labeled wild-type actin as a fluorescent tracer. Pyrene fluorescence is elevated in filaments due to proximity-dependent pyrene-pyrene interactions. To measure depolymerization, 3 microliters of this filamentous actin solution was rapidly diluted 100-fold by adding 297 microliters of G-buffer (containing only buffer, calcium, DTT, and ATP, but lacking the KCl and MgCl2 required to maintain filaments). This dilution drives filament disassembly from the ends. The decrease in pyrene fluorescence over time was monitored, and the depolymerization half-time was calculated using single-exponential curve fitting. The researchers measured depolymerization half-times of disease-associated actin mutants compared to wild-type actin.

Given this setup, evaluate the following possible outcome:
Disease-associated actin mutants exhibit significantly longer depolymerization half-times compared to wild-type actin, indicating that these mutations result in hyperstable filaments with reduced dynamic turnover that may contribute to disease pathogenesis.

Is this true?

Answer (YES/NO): NO